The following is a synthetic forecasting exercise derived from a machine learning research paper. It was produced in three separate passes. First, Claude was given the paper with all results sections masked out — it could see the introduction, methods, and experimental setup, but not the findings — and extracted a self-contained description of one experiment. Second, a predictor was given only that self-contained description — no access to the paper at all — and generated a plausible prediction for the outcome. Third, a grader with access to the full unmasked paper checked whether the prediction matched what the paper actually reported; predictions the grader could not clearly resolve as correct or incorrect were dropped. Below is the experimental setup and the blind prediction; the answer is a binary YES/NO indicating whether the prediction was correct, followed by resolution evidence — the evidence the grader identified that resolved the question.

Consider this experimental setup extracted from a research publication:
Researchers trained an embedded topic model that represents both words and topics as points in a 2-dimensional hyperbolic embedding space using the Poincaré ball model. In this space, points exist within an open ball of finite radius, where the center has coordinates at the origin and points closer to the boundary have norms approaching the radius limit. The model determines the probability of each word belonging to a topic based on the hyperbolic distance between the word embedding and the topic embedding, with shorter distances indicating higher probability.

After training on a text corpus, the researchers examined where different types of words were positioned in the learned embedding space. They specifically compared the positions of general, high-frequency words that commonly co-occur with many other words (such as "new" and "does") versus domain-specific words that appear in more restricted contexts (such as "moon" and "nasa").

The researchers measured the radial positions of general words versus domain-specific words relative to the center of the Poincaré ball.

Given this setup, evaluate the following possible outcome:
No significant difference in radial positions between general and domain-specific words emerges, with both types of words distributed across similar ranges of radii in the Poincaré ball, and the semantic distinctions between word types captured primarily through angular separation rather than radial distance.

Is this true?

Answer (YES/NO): NO